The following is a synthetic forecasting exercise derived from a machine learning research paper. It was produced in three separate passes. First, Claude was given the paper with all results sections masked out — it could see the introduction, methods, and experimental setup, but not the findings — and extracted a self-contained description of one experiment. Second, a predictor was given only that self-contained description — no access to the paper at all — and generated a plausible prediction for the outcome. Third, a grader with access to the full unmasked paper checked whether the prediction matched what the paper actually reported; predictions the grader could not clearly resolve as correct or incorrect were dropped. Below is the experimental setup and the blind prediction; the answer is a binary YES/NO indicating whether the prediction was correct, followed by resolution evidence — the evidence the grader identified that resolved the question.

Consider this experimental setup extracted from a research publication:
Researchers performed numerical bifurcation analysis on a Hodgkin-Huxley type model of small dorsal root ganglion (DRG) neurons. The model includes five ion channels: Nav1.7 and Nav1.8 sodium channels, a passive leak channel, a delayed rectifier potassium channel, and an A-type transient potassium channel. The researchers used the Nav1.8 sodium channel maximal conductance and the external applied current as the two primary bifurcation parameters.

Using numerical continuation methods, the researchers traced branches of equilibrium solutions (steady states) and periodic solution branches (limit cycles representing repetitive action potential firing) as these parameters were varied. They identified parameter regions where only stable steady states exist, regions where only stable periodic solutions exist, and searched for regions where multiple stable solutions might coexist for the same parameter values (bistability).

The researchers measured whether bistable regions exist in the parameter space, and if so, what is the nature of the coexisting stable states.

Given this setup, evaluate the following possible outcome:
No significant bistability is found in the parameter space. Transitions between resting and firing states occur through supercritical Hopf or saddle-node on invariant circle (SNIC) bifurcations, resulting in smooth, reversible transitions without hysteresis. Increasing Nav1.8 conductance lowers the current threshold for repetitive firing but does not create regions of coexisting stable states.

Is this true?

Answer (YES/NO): NO